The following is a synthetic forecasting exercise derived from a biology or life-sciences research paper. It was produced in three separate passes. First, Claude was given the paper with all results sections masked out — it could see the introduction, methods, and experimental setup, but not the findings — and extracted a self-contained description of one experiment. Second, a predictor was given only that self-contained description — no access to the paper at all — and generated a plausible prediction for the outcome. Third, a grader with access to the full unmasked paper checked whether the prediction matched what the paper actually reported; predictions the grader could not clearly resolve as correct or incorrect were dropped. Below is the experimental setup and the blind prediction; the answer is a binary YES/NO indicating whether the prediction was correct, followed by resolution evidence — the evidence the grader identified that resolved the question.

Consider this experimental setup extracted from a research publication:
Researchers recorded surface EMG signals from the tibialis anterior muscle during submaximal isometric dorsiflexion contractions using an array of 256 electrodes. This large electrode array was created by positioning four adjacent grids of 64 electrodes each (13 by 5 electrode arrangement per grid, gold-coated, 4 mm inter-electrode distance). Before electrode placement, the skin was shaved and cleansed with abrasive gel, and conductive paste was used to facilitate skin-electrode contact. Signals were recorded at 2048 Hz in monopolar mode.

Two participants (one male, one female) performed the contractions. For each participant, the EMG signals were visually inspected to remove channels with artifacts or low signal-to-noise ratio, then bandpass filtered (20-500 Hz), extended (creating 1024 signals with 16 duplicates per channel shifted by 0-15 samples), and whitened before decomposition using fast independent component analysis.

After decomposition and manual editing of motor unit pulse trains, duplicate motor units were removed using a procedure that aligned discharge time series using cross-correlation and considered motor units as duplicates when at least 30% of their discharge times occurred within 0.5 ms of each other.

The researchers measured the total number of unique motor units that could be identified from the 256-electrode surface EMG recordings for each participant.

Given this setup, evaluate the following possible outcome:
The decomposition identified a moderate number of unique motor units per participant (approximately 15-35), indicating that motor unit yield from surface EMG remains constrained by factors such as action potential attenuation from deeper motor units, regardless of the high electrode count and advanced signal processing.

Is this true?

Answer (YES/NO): NO